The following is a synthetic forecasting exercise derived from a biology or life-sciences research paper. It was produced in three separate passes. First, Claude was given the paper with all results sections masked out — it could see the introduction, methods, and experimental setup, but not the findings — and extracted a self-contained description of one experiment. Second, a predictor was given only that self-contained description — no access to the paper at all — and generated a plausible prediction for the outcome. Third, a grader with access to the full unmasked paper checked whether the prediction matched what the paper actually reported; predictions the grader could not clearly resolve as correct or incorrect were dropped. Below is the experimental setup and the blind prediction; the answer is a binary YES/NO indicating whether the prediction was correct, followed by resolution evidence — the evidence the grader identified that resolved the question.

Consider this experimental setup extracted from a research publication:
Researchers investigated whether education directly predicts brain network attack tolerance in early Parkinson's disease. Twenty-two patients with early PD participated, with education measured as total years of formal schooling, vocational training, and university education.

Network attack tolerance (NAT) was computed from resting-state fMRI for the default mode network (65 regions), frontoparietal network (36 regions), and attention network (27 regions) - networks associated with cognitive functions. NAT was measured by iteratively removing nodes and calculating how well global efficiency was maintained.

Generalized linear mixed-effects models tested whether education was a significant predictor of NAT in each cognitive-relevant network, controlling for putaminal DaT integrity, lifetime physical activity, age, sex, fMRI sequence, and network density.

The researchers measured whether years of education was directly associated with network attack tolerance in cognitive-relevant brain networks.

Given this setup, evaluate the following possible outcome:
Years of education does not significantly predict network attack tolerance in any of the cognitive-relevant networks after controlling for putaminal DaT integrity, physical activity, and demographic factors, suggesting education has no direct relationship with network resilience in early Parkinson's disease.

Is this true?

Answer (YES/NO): NO